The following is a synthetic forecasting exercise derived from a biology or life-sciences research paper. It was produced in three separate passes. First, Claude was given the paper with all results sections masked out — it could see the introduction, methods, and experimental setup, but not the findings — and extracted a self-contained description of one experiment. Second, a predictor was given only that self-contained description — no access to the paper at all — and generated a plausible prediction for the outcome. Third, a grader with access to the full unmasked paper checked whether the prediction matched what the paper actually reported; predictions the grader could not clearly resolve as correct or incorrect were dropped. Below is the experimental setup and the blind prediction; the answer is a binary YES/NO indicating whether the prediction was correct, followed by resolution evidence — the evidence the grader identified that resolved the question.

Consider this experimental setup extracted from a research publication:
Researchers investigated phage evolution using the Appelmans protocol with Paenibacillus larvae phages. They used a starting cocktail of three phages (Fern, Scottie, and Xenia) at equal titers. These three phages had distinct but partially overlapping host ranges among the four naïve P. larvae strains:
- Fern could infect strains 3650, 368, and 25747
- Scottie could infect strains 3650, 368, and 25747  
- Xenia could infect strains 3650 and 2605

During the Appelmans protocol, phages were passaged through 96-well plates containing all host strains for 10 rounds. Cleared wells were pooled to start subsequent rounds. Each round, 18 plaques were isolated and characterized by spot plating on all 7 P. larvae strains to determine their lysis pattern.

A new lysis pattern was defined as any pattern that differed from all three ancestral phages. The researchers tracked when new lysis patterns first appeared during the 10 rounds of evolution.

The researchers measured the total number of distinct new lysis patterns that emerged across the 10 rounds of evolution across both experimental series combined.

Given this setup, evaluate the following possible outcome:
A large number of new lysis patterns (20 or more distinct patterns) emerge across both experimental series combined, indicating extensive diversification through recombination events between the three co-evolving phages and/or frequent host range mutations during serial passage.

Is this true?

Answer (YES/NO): NO